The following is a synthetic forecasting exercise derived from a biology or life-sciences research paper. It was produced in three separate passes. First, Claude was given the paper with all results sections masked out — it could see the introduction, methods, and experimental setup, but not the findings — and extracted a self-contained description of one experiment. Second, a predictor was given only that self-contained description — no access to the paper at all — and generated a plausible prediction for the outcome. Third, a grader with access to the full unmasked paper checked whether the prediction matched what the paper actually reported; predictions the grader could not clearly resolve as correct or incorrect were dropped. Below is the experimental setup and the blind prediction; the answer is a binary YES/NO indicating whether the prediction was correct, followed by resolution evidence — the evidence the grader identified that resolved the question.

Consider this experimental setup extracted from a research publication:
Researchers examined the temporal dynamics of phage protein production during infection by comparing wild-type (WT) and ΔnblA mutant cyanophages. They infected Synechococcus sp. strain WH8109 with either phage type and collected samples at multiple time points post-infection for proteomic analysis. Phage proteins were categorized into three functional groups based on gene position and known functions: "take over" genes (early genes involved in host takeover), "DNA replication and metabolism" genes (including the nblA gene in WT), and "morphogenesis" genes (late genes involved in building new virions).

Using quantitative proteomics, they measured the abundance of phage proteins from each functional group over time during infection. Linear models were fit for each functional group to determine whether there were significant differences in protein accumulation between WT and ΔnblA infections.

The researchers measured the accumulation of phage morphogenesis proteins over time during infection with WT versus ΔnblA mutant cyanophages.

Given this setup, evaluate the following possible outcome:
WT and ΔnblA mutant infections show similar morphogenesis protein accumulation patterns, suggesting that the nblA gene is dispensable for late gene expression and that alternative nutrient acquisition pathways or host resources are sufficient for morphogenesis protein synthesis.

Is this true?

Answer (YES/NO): NO